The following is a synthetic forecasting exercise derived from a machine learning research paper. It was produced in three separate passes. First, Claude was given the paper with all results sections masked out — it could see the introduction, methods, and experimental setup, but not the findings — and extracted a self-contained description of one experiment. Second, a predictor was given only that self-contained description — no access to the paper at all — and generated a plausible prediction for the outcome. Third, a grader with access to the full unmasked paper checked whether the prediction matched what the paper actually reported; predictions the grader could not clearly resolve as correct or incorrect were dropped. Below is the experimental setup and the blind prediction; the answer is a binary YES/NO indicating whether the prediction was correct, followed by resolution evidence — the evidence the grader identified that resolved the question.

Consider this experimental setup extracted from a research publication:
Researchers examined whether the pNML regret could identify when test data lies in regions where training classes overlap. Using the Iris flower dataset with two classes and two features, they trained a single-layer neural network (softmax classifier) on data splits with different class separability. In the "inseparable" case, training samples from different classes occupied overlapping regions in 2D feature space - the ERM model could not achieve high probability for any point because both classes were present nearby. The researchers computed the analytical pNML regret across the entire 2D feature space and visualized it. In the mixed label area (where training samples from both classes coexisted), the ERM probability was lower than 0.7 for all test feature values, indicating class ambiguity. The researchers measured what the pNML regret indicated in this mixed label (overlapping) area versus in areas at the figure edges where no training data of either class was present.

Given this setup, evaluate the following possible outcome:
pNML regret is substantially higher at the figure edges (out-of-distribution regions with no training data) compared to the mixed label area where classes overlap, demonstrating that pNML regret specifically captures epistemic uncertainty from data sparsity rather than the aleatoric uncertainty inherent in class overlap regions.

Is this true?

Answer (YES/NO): YES